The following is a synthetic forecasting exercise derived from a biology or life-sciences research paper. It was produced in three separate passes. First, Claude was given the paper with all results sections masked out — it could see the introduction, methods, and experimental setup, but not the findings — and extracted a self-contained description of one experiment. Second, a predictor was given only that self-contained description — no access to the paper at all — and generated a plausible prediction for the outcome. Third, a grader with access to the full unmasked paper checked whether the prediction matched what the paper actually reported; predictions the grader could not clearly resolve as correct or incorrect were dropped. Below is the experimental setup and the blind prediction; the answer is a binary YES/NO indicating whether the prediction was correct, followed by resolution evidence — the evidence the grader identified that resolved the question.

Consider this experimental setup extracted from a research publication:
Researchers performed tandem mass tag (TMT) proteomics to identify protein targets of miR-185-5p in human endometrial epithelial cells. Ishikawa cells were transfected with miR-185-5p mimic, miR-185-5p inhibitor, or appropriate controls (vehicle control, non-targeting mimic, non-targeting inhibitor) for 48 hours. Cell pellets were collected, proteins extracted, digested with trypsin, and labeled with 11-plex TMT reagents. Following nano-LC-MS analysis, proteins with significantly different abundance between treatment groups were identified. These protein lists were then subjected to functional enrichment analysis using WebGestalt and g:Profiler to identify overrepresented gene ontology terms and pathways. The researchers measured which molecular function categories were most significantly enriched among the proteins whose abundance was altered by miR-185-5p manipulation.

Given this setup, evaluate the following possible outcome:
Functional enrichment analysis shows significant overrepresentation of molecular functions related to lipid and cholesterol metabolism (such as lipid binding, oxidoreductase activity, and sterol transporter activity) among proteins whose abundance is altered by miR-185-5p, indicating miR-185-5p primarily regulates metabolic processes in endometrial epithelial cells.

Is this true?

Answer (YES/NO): NO